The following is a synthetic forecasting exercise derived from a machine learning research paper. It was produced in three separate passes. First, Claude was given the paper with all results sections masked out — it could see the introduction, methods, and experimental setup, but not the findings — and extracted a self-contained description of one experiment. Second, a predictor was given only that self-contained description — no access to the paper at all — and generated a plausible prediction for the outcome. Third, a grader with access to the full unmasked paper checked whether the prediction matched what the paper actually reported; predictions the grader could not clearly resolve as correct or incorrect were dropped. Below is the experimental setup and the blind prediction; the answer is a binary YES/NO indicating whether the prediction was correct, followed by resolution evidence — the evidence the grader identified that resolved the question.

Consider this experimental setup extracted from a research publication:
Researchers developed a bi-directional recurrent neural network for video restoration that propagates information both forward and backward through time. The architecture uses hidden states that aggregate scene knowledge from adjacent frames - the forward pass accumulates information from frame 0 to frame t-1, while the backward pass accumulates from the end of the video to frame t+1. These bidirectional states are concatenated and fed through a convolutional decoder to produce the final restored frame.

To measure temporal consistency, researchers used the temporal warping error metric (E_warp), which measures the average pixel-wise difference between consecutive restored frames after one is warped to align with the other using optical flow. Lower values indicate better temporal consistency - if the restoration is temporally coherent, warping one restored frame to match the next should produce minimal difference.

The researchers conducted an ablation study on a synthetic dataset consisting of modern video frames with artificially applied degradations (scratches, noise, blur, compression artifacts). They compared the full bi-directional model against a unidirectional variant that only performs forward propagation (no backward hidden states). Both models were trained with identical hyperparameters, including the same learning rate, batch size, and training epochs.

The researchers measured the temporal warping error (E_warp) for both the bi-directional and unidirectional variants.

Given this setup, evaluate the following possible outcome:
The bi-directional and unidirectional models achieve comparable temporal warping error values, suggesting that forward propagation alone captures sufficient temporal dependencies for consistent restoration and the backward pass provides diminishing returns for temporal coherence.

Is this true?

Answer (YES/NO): NO